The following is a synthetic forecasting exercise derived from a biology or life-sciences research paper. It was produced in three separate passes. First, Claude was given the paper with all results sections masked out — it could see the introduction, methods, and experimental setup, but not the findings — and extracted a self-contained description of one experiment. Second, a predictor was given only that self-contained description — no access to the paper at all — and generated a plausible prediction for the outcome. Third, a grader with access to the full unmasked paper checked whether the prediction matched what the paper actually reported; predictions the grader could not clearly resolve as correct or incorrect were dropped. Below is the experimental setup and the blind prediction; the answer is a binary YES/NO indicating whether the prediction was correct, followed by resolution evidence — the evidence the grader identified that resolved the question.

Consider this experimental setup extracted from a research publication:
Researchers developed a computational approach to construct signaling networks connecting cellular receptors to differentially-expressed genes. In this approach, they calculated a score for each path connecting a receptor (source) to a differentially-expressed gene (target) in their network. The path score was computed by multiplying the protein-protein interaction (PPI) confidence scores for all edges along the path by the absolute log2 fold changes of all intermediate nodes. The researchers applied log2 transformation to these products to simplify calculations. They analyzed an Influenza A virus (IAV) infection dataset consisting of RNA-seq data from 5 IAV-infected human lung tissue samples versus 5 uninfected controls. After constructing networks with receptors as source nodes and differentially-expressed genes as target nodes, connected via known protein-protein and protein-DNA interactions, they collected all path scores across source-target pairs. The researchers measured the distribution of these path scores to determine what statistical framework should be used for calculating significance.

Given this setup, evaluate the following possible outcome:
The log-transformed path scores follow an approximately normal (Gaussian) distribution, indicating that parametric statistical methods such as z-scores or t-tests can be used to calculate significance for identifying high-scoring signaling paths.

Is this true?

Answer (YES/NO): YES